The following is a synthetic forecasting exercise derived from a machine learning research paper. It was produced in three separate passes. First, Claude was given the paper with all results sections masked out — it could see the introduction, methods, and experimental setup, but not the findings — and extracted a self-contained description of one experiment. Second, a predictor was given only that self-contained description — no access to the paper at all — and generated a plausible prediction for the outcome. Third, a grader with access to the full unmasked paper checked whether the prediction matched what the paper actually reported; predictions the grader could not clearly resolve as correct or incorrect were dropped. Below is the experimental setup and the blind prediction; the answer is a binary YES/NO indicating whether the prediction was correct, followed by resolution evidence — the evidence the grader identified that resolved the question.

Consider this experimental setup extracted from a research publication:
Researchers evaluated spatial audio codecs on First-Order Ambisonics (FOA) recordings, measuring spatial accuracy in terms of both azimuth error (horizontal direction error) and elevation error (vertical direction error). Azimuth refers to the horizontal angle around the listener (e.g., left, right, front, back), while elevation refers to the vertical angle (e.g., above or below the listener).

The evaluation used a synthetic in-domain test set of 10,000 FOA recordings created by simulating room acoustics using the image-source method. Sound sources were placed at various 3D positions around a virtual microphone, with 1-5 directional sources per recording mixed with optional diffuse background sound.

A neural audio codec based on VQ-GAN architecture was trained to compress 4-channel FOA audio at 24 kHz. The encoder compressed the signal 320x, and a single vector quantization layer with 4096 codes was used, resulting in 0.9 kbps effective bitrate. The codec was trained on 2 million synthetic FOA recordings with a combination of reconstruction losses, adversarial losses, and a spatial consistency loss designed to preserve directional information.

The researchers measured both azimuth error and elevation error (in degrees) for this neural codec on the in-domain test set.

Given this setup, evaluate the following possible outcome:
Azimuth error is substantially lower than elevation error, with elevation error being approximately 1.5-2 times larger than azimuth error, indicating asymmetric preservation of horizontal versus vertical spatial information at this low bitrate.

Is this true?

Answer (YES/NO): NO